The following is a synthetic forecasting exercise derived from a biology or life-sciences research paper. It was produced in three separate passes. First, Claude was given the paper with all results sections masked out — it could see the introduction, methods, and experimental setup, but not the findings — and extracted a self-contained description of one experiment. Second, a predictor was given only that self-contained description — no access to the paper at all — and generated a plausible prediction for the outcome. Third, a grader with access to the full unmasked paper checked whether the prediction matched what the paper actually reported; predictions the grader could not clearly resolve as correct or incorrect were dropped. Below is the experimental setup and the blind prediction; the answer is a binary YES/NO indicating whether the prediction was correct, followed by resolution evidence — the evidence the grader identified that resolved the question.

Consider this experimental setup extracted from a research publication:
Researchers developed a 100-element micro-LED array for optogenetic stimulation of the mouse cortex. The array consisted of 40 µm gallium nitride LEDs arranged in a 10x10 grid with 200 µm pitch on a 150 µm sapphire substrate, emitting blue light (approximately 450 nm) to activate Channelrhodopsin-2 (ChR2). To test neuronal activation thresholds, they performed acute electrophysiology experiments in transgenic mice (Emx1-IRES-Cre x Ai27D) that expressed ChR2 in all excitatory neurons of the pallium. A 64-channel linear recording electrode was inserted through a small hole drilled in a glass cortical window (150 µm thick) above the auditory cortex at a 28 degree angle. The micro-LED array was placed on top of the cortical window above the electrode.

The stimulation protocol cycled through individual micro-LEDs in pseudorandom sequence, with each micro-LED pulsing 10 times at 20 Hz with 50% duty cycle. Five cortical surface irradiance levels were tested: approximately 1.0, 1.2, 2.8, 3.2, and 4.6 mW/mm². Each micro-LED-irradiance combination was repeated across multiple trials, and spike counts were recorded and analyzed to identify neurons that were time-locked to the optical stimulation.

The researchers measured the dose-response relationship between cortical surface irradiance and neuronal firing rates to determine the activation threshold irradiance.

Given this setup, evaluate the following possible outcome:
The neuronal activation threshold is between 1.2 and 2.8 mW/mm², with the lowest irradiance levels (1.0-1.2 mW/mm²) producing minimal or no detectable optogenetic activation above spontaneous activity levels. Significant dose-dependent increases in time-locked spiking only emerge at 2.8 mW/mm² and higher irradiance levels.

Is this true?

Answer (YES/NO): NO